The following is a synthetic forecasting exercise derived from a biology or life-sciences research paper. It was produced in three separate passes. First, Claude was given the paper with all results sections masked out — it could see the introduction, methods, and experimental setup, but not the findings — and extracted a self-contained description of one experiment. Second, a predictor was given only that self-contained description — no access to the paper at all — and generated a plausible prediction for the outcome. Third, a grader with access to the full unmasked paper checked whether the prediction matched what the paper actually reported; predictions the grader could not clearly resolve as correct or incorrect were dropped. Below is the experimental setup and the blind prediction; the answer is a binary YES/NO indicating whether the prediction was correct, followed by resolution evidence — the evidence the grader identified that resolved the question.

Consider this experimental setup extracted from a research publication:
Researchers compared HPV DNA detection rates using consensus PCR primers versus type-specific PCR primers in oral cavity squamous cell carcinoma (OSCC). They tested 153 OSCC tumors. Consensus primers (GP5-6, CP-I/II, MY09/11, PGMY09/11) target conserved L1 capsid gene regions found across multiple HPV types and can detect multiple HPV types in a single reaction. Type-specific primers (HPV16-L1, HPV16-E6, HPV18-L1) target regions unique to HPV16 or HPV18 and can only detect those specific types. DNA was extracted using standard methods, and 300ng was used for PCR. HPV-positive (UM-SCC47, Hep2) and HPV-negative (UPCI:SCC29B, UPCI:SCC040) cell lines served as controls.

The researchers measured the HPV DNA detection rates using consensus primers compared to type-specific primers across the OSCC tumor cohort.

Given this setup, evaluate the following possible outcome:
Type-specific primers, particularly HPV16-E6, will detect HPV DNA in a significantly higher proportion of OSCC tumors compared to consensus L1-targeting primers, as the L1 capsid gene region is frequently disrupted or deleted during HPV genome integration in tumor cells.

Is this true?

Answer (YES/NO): NO